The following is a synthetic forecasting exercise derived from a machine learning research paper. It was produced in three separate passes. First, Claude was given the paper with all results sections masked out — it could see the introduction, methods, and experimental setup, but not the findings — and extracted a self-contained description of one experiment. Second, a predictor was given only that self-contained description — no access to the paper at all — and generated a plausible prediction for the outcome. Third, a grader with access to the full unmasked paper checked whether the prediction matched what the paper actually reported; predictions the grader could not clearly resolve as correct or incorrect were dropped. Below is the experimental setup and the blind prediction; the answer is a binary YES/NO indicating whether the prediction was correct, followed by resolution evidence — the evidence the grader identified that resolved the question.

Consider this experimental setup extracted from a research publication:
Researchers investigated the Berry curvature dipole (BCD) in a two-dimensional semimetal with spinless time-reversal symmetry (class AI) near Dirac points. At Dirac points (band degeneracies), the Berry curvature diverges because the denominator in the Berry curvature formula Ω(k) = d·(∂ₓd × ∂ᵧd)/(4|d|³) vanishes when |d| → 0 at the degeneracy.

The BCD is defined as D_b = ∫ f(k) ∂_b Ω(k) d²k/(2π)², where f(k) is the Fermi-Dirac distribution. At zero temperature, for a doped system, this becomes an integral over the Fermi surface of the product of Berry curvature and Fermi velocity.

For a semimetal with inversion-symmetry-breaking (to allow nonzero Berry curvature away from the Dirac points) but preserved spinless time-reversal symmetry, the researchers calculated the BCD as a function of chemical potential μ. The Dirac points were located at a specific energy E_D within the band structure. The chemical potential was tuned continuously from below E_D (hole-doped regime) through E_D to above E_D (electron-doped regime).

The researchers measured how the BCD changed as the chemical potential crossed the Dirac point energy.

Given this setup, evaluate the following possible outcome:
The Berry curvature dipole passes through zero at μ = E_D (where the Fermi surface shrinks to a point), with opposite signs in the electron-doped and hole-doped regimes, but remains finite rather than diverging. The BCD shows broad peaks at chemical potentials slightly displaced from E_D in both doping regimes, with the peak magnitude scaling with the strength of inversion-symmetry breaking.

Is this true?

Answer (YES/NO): NO